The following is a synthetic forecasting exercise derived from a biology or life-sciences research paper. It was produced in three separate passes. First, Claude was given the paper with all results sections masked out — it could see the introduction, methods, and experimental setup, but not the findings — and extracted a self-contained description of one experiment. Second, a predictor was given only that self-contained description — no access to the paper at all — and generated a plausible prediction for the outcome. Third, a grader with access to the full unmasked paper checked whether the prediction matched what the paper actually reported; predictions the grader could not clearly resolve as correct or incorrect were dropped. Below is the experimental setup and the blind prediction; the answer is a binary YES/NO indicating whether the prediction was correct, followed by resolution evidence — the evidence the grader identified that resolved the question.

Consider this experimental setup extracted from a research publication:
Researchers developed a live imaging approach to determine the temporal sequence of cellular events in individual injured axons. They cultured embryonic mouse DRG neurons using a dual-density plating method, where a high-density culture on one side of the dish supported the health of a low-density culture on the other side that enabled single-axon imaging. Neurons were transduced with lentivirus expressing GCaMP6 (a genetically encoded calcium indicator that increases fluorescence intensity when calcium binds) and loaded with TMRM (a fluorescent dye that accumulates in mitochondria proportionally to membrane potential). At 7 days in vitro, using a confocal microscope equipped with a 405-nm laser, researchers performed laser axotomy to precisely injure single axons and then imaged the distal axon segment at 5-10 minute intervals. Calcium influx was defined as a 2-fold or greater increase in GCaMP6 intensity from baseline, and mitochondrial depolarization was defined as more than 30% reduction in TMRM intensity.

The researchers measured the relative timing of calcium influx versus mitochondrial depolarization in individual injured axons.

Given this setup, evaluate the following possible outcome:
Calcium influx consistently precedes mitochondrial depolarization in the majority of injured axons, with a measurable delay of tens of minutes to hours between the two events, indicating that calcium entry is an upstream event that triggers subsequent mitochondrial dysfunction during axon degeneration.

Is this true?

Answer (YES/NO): NO